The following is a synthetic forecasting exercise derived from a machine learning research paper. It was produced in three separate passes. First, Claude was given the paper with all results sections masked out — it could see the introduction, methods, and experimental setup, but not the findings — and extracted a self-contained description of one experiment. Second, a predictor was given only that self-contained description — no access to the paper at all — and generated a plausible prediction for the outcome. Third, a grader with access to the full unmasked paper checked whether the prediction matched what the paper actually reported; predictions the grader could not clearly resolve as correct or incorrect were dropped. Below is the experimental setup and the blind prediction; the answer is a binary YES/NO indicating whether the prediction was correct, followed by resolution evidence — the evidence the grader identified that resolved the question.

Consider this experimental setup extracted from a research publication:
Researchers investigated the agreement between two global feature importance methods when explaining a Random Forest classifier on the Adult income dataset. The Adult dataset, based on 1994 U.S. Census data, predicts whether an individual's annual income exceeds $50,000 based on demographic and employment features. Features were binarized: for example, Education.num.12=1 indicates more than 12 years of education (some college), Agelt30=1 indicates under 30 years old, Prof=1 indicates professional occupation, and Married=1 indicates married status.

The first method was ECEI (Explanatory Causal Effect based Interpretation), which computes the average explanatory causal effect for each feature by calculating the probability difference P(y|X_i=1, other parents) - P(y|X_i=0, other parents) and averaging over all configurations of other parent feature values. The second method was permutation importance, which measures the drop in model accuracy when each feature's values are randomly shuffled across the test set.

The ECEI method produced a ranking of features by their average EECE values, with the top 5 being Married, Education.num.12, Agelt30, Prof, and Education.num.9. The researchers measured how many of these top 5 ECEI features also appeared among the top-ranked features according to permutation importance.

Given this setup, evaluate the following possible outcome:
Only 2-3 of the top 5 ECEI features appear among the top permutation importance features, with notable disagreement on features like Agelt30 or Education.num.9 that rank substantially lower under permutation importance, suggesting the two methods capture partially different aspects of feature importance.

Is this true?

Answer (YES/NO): NO